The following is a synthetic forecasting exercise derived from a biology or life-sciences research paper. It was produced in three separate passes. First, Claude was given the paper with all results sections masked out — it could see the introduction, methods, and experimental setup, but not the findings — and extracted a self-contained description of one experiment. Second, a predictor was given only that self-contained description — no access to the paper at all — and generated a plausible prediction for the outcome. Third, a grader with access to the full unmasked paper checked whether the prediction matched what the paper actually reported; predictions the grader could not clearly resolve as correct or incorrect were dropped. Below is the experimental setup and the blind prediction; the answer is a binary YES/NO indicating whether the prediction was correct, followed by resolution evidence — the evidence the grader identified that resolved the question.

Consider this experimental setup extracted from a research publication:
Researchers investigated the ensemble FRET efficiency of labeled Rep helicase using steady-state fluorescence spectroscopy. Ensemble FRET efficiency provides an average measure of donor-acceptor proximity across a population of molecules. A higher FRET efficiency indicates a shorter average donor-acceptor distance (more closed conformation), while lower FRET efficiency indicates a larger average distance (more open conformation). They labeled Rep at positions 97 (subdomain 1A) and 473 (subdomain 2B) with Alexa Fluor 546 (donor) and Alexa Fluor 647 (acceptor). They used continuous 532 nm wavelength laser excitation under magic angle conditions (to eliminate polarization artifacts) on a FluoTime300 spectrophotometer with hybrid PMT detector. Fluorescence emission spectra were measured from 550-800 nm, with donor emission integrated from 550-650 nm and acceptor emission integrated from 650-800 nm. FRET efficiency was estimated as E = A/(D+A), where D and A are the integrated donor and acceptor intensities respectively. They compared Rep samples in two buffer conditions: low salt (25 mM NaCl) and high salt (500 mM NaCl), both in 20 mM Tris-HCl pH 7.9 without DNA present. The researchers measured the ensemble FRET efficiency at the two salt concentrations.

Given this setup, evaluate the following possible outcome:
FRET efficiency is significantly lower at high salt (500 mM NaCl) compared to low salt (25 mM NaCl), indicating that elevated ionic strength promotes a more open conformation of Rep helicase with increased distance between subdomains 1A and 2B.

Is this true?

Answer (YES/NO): YES